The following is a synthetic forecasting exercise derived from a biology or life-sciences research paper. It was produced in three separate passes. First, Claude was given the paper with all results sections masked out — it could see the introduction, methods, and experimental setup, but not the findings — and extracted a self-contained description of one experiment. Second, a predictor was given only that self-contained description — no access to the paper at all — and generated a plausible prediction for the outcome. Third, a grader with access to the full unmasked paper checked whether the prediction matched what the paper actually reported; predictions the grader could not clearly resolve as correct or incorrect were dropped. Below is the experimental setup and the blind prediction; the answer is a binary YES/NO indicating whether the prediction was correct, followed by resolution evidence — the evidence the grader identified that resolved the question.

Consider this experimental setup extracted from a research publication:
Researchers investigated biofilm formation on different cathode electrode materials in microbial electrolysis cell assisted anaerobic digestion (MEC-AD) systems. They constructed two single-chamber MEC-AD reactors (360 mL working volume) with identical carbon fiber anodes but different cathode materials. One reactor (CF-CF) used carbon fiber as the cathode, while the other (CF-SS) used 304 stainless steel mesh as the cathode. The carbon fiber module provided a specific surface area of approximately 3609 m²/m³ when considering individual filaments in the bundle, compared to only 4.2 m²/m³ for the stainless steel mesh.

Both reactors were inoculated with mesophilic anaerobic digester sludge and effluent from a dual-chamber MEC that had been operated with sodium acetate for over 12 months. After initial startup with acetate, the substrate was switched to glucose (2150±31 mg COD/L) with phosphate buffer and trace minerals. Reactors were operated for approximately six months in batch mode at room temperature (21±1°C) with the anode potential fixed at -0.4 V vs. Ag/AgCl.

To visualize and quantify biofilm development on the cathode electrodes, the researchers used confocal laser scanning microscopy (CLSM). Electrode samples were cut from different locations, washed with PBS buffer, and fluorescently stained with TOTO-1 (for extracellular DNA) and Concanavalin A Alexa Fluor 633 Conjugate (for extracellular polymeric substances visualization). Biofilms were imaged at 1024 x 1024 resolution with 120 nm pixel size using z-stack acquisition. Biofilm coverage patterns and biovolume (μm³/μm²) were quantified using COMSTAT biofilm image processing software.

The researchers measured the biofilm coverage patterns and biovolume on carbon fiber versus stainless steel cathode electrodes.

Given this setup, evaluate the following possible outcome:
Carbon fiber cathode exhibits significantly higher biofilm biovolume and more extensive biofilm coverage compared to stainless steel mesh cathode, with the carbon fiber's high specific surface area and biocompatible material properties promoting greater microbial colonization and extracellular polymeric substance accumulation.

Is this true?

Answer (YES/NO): NO